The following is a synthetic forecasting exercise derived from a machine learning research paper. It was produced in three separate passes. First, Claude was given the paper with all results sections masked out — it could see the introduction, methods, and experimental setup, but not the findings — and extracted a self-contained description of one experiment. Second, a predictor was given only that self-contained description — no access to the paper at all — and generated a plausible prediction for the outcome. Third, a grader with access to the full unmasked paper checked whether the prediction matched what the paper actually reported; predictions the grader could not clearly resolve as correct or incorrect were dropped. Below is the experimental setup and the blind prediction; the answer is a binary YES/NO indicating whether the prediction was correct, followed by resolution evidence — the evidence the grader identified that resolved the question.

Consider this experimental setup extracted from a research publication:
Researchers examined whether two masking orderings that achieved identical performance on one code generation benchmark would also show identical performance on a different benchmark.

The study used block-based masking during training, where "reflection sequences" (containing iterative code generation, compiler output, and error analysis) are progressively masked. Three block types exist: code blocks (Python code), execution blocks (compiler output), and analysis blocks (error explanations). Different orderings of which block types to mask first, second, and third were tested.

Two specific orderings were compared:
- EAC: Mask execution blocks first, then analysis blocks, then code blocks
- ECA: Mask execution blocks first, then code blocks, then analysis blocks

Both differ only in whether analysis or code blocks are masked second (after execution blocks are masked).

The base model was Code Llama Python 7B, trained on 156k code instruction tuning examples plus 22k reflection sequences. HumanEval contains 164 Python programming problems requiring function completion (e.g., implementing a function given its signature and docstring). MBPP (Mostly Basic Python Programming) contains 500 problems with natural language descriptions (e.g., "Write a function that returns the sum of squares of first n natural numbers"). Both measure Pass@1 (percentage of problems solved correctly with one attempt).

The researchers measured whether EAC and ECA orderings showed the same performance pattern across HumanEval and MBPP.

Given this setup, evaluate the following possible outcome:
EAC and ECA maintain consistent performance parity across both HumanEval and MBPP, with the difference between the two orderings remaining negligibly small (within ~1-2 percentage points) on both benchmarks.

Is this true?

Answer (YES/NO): NO